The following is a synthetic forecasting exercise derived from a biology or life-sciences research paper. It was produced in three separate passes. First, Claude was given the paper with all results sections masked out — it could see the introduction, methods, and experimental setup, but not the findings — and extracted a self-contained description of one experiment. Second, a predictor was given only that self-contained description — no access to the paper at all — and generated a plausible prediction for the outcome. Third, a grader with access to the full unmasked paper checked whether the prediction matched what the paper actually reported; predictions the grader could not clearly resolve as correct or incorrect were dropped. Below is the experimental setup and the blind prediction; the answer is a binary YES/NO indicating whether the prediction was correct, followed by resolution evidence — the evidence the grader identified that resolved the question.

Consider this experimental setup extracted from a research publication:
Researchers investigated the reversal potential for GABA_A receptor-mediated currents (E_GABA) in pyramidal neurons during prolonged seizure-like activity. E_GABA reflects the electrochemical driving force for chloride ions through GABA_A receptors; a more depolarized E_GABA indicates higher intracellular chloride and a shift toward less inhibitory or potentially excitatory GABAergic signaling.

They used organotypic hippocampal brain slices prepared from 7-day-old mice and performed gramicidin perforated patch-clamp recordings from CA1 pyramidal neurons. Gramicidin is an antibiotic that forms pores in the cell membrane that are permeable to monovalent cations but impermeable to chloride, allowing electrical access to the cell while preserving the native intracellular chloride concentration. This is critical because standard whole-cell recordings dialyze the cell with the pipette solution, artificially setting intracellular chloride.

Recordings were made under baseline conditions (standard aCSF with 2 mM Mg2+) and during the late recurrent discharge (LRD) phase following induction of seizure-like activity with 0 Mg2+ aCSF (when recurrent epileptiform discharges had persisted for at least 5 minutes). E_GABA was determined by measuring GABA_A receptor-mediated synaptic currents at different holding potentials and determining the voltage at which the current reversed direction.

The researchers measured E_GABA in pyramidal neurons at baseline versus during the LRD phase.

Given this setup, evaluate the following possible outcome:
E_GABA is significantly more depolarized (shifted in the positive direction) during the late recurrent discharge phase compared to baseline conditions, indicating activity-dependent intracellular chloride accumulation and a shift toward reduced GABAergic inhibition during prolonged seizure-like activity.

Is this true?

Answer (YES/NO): YES